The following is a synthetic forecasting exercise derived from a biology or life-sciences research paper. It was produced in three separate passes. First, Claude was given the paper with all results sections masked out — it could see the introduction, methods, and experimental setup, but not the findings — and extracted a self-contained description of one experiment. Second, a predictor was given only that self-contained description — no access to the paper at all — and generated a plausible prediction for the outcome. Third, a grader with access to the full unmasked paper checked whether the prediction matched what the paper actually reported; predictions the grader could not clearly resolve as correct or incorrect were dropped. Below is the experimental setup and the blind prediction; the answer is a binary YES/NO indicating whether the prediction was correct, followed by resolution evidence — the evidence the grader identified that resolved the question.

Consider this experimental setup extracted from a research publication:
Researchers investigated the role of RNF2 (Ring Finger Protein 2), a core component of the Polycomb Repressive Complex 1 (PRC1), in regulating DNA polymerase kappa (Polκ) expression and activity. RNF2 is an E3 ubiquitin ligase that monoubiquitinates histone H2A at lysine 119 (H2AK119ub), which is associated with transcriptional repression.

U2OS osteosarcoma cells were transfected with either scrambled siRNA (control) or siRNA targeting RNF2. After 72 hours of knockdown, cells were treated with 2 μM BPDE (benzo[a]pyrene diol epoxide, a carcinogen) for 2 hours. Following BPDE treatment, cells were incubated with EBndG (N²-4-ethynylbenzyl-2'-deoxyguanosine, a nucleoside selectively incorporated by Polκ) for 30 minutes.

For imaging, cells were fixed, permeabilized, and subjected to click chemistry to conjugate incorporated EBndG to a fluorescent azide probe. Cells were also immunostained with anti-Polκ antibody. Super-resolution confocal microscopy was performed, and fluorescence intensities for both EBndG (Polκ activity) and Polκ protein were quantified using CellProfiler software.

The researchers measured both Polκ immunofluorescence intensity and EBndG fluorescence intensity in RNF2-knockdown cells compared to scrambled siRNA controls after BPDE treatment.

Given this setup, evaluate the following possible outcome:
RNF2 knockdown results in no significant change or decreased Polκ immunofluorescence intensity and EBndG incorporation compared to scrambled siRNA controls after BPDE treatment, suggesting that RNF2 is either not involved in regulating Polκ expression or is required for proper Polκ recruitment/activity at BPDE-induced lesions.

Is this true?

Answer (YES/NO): YES